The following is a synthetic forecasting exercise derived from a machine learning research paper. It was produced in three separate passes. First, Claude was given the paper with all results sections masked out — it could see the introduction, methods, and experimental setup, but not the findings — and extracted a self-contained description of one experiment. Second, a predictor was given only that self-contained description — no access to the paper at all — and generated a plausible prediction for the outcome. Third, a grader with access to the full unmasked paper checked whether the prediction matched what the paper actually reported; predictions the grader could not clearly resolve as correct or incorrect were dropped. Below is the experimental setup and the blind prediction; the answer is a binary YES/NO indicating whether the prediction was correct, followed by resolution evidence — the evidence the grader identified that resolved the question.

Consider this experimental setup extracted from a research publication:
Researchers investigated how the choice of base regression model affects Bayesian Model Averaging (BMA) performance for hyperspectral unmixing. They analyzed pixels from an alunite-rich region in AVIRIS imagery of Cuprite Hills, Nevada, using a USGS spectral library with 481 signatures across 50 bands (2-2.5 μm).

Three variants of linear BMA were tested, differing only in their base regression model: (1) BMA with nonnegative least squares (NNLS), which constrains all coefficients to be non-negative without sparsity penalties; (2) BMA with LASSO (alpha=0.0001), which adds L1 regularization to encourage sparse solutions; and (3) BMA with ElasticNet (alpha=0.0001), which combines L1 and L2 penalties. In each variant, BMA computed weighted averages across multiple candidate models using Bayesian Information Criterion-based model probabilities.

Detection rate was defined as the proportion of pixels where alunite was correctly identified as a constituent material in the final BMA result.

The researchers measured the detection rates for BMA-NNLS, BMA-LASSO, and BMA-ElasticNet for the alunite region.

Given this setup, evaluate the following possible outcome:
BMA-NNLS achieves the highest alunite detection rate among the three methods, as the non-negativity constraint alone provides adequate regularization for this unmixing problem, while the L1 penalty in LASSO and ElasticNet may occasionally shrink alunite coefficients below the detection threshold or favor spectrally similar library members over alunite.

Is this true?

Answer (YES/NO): YES